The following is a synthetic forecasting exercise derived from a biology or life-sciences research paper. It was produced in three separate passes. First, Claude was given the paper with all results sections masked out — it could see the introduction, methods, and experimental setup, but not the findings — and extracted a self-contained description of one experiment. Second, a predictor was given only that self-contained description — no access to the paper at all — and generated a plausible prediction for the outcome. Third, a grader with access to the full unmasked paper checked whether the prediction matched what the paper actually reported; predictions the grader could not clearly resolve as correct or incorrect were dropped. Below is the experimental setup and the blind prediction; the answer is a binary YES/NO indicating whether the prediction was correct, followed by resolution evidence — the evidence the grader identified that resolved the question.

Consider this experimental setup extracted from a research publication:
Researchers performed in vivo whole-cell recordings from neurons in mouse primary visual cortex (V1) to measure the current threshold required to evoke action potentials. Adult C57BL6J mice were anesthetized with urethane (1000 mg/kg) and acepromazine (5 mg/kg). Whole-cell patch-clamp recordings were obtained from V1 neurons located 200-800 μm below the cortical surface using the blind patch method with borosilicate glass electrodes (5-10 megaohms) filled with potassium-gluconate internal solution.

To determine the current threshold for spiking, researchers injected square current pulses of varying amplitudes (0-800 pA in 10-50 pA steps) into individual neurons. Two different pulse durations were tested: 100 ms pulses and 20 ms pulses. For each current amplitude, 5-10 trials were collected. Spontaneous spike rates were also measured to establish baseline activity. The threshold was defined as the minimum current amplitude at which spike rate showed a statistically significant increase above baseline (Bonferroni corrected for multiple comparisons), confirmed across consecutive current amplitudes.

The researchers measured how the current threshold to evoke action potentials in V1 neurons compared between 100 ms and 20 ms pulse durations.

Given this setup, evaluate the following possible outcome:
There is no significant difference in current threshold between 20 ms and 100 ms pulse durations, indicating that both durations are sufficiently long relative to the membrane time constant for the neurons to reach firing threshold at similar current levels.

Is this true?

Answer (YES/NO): NO